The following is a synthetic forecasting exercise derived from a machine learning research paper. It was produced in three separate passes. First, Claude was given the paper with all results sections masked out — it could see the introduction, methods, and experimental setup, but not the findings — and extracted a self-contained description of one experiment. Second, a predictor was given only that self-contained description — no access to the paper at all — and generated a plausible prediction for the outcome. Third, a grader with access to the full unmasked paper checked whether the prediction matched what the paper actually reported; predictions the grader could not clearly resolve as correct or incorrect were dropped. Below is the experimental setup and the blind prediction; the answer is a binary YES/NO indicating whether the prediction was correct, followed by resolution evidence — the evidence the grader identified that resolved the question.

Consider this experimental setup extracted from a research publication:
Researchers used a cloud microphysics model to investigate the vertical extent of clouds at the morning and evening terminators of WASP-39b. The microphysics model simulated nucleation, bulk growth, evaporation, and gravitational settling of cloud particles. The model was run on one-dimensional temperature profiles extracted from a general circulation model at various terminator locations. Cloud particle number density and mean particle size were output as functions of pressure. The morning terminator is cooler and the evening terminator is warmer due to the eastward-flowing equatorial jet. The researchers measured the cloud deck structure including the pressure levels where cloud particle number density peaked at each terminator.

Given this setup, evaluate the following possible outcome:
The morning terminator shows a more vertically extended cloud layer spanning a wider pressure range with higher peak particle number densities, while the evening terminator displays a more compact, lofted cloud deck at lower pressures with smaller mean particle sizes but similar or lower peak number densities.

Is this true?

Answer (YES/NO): NO